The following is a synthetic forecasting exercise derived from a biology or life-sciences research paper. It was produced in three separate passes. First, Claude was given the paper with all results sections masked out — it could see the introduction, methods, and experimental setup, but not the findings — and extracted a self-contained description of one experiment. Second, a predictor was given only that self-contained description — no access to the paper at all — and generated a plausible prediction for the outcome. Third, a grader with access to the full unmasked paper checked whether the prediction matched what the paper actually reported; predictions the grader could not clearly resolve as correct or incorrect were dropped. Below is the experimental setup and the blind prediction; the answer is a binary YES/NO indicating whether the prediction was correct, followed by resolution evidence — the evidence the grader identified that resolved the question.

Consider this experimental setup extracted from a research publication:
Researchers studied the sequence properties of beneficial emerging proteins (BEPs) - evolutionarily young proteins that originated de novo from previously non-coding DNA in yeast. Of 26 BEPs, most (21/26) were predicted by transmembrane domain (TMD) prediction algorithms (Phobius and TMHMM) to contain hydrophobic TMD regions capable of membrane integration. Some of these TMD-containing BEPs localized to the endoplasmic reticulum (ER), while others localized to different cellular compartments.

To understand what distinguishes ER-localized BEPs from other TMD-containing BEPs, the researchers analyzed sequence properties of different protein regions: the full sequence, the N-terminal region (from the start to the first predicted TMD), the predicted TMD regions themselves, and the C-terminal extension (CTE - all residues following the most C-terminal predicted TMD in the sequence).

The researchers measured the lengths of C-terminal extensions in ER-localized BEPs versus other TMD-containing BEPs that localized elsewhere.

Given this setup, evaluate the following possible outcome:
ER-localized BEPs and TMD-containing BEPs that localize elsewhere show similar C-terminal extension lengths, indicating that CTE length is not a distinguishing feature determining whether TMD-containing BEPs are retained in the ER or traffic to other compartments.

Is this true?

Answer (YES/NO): NO